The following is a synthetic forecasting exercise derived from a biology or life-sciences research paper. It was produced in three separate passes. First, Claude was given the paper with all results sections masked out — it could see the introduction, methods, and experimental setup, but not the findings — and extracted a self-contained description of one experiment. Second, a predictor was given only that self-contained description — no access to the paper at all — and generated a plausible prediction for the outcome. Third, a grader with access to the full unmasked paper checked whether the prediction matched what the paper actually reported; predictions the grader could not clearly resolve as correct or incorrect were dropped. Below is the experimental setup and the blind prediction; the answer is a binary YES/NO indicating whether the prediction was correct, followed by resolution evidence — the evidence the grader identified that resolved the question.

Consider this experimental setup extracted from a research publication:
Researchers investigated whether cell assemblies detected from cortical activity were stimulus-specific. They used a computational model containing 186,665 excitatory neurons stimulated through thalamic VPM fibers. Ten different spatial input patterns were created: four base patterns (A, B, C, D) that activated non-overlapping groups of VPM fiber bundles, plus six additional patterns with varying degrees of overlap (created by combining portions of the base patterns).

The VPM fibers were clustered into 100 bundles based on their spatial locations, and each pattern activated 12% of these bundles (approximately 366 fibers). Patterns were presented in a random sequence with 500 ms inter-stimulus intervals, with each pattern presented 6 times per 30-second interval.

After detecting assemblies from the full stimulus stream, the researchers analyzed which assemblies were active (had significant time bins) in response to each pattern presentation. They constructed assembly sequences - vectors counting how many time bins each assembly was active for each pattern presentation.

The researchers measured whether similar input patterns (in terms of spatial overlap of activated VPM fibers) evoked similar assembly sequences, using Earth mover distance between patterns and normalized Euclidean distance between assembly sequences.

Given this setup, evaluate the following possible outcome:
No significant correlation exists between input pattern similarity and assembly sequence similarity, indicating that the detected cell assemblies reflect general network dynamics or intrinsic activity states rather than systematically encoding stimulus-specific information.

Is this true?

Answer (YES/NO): NO